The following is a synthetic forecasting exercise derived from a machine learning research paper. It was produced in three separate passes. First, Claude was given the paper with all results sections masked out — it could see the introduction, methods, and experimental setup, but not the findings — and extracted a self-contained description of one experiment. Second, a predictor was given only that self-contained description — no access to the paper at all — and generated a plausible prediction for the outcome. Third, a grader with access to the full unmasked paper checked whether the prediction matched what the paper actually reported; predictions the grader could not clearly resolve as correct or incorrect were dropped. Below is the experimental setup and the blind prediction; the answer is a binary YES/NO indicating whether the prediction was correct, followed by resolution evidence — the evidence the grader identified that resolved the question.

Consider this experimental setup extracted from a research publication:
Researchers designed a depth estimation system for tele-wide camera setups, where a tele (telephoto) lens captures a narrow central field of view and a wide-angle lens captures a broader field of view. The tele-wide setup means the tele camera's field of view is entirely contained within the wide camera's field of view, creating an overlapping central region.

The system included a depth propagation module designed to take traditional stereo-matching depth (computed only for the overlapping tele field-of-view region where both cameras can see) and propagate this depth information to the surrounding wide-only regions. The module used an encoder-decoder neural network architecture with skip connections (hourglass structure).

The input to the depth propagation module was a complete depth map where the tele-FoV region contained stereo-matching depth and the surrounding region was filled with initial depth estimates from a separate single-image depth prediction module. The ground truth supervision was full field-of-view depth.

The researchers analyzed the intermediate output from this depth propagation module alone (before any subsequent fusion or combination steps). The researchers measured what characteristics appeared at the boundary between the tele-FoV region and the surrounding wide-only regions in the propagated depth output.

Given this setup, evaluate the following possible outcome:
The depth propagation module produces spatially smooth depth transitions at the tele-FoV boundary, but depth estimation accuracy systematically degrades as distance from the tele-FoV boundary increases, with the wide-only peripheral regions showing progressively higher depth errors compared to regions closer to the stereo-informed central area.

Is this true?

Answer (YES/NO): NO